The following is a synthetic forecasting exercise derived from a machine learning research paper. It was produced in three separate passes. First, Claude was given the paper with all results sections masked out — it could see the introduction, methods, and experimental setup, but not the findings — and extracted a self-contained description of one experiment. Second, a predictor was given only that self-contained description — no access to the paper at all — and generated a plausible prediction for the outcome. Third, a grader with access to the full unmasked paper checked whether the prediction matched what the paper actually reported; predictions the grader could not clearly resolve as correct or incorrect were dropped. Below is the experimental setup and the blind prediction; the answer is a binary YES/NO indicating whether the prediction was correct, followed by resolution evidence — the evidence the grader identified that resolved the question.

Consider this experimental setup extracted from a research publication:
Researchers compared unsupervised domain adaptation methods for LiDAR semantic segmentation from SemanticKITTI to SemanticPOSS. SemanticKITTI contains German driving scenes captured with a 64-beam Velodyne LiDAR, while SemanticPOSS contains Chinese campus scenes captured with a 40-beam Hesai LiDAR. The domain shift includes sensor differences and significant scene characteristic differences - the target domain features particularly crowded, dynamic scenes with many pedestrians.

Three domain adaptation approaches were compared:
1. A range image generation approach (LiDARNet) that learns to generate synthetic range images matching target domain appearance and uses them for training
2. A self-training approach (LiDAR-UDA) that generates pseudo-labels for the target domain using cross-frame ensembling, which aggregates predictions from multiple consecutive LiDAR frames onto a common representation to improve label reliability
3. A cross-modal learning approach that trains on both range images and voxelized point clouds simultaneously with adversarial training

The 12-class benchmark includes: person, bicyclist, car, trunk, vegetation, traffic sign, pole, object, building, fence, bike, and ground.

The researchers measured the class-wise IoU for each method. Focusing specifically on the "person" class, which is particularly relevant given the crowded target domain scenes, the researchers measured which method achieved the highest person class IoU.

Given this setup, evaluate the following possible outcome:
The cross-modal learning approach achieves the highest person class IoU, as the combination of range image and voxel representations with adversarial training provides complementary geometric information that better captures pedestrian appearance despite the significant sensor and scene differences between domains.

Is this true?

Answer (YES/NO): NO